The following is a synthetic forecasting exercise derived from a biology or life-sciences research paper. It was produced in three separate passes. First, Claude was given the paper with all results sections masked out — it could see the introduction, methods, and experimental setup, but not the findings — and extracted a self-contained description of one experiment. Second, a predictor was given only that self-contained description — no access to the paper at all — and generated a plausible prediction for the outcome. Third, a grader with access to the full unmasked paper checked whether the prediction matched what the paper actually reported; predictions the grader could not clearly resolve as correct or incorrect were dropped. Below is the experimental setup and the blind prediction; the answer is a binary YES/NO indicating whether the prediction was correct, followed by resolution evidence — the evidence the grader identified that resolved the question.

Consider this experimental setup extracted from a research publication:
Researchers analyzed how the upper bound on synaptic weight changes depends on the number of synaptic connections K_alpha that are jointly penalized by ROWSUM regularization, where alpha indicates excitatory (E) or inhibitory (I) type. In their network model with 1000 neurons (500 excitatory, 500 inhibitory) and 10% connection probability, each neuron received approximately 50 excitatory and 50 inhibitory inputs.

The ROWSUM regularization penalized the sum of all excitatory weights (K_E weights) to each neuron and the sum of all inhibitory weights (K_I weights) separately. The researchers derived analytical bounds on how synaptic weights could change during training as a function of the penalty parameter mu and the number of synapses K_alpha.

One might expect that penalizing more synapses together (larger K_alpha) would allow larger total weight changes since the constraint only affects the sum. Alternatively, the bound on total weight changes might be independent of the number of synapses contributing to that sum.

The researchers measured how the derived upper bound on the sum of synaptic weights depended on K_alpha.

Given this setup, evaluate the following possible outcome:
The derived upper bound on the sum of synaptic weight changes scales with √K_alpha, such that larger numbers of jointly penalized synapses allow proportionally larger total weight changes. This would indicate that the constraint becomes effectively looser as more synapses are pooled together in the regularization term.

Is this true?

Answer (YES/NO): NO